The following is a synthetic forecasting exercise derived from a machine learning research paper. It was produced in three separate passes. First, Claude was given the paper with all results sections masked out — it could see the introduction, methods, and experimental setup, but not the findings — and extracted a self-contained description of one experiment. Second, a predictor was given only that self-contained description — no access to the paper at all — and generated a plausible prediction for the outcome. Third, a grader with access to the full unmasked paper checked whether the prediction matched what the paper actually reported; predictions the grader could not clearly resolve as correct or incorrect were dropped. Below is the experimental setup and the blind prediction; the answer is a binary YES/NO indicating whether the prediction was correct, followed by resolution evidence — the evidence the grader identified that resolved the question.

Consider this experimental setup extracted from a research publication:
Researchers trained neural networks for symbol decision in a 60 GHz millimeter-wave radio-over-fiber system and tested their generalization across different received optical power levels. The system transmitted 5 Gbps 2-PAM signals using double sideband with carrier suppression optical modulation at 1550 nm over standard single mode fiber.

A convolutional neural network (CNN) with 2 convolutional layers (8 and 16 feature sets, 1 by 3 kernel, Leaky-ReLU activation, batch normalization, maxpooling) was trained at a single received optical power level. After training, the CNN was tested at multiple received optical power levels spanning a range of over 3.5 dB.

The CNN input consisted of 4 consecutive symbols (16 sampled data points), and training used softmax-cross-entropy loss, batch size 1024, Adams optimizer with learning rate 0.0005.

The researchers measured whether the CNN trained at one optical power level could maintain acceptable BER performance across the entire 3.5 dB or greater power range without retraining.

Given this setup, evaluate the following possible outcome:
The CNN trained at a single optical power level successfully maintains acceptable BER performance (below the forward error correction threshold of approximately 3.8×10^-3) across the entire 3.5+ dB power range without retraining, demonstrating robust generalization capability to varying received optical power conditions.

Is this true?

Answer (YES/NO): YES